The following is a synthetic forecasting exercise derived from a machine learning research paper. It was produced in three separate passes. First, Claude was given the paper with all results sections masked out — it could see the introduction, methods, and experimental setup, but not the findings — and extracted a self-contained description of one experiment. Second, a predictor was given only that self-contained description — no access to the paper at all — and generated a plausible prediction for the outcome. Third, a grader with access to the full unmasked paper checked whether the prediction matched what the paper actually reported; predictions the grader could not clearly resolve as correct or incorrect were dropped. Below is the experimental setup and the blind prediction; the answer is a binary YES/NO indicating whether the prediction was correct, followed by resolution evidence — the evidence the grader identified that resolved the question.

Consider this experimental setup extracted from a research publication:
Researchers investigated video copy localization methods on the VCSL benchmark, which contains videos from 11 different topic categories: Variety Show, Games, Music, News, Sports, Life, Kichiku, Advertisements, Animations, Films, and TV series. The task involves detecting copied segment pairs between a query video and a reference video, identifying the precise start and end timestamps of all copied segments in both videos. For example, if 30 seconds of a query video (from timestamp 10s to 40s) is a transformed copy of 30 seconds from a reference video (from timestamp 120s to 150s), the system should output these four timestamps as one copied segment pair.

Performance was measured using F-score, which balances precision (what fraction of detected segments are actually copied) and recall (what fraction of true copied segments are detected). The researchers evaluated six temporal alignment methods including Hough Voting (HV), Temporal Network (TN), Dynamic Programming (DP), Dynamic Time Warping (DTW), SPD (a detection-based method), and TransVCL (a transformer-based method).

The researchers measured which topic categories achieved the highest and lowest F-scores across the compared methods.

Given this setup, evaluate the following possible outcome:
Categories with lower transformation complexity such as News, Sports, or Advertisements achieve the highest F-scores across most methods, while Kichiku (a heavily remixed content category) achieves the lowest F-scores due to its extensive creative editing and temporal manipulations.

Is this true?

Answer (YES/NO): NO